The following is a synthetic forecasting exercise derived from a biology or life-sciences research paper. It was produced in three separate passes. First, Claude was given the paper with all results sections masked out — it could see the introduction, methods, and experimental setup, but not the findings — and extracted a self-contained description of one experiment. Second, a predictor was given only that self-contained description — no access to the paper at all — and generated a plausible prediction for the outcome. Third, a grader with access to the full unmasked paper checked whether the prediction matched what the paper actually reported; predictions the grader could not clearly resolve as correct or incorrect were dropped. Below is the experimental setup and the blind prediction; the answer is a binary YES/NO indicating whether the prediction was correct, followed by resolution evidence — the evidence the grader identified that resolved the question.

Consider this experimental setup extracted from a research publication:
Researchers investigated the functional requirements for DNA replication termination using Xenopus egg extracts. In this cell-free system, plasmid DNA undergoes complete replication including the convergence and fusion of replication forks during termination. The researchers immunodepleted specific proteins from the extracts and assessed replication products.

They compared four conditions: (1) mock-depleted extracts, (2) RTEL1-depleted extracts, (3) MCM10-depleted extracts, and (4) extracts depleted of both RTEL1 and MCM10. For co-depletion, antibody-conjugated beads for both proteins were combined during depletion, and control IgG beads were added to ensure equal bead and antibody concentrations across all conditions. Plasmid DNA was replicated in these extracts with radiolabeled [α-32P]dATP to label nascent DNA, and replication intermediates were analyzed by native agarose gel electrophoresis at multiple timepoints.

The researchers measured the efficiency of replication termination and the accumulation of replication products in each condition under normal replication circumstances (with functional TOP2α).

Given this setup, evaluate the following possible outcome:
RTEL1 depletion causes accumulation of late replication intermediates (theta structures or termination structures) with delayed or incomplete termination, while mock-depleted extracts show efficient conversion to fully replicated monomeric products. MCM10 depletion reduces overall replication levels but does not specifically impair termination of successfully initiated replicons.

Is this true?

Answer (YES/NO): YES